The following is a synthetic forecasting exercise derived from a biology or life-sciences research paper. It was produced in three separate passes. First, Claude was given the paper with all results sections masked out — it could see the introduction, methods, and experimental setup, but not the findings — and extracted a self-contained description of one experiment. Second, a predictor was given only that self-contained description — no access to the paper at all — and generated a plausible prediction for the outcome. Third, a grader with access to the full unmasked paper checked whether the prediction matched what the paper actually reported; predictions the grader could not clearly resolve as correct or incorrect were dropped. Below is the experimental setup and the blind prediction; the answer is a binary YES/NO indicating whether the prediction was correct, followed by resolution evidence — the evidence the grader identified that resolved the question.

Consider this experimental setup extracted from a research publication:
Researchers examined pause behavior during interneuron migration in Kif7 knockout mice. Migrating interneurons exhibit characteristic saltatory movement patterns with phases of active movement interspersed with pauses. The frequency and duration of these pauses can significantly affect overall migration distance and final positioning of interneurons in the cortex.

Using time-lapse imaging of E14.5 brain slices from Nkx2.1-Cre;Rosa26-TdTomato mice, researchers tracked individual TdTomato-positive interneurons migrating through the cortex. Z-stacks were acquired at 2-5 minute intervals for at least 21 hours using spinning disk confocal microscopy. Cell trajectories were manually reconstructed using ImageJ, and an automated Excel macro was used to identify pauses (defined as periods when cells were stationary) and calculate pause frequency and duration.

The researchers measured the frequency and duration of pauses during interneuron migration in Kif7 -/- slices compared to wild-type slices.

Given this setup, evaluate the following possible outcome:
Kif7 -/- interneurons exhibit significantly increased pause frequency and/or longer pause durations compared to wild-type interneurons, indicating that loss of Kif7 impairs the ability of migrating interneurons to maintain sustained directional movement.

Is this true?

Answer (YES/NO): YES